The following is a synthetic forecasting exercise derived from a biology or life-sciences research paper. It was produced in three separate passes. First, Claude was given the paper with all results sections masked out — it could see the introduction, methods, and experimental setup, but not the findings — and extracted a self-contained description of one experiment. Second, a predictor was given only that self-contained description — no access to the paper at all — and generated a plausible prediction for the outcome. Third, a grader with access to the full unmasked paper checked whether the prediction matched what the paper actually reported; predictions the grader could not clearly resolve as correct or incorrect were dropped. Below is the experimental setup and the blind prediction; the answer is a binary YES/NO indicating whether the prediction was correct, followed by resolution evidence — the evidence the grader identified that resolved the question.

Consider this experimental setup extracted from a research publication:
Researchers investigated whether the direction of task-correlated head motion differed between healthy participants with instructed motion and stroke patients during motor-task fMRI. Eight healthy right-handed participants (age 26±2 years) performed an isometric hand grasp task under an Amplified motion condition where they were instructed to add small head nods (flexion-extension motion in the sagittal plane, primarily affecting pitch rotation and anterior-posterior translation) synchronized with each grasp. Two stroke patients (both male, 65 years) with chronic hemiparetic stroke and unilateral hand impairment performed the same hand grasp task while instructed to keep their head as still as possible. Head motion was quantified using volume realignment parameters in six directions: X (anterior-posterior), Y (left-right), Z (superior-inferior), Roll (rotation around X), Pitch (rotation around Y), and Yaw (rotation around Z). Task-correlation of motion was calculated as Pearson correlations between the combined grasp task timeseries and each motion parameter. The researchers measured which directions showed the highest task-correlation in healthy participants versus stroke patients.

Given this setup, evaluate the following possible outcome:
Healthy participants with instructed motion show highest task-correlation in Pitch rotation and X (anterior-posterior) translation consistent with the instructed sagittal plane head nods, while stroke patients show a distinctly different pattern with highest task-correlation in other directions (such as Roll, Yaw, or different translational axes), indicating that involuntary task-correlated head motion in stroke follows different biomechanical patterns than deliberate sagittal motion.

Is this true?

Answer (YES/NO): YES